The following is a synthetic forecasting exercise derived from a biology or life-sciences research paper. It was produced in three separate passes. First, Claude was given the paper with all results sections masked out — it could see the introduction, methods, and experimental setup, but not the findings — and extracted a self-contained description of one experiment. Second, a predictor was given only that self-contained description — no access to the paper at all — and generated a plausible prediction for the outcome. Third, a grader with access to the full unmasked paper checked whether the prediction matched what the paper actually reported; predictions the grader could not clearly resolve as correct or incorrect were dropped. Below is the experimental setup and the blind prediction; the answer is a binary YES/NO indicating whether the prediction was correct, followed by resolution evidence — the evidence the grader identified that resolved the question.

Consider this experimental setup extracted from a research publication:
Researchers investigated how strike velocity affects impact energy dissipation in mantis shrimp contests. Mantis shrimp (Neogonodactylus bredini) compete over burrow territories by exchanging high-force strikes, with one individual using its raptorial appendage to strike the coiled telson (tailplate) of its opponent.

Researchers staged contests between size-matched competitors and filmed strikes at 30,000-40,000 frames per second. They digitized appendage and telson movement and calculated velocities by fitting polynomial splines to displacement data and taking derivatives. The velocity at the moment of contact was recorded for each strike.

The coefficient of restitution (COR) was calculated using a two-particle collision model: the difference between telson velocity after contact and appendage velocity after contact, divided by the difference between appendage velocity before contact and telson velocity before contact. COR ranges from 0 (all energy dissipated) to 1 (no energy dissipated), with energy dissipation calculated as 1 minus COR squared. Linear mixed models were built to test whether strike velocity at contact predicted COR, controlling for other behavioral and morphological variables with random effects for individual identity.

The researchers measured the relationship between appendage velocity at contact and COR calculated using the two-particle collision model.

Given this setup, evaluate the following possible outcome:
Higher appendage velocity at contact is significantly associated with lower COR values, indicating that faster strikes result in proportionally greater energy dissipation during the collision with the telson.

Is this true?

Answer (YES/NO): YES